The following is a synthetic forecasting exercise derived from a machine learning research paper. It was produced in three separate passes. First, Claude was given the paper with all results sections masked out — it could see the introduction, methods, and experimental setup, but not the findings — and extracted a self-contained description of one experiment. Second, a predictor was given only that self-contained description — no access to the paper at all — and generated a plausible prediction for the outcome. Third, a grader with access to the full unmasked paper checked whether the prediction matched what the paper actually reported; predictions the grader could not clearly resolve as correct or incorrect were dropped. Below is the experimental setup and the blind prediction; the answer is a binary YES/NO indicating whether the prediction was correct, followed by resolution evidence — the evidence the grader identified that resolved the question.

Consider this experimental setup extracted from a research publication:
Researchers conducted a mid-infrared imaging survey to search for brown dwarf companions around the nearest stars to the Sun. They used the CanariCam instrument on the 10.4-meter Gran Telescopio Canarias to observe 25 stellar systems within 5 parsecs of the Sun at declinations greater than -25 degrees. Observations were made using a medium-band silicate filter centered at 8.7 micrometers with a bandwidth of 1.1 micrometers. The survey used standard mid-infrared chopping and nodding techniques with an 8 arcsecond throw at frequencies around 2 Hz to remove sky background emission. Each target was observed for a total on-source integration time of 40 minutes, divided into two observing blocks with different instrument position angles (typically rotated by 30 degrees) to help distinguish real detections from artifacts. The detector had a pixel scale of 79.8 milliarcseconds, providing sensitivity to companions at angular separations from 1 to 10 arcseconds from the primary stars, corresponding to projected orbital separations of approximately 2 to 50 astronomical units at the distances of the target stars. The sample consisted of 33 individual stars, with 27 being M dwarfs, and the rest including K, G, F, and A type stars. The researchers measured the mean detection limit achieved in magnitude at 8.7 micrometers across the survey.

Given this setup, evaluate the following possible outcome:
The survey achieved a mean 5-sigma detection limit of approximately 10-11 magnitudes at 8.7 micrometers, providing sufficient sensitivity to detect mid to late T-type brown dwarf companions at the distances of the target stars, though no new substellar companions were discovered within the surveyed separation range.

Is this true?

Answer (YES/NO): NO